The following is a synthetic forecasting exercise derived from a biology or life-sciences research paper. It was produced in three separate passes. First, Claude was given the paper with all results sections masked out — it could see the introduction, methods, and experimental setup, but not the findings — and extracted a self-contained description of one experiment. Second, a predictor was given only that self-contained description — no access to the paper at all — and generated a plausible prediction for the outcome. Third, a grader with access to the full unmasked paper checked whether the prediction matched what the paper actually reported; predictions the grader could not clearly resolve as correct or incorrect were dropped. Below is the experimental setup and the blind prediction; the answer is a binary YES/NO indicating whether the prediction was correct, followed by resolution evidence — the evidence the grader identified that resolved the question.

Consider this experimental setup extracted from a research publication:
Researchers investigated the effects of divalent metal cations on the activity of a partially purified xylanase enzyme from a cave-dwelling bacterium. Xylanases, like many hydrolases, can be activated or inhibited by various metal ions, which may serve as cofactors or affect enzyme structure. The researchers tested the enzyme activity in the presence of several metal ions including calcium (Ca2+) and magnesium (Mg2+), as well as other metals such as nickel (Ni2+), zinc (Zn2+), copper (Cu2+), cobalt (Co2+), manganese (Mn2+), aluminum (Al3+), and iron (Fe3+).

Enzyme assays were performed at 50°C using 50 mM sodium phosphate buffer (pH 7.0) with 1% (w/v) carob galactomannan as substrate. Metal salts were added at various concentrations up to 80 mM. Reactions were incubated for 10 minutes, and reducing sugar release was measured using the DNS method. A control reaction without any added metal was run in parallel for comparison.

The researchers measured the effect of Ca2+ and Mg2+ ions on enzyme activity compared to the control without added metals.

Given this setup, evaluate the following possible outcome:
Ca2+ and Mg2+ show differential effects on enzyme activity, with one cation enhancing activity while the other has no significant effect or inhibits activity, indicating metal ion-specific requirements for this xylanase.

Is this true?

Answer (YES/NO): NO